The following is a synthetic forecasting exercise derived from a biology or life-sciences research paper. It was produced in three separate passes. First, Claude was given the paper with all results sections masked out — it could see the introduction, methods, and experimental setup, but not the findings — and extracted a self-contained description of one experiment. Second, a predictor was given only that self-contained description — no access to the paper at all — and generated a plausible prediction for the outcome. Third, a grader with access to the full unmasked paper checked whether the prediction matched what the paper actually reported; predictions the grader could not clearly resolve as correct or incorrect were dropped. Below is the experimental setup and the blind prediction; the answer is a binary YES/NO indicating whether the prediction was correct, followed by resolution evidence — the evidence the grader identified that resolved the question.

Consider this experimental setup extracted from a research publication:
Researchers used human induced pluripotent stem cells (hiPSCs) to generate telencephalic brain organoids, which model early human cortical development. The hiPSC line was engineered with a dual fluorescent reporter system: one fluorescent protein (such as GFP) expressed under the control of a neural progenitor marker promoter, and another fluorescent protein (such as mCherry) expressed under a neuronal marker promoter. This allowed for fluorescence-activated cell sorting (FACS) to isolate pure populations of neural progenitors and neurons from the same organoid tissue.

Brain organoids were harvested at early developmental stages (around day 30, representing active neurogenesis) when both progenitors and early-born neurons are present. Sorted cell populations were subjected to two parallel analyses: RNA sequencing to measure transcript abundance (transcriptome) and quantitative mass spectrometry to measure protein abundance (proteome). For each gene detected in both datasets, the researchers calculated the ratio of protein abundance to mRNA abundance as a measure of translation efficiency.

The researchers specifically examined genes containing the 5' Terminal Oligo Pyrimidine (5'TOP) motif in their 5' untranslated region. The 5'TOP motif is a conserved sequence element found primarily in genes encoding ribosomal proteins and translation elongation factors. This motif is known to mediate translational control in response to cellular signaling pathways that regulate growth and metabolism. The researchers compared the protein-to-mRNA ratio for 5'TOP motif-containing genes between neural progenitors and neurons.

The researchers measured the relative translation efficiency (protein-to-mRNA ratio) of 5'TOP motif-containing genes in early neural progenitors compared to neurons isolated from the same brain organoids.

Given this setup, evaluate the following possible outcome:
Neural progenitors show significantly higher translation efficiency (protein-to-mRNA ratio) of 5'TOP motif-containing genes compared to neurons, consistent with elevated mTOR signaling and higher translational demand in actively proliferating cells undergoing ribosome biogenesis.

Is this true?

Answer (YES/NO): NO